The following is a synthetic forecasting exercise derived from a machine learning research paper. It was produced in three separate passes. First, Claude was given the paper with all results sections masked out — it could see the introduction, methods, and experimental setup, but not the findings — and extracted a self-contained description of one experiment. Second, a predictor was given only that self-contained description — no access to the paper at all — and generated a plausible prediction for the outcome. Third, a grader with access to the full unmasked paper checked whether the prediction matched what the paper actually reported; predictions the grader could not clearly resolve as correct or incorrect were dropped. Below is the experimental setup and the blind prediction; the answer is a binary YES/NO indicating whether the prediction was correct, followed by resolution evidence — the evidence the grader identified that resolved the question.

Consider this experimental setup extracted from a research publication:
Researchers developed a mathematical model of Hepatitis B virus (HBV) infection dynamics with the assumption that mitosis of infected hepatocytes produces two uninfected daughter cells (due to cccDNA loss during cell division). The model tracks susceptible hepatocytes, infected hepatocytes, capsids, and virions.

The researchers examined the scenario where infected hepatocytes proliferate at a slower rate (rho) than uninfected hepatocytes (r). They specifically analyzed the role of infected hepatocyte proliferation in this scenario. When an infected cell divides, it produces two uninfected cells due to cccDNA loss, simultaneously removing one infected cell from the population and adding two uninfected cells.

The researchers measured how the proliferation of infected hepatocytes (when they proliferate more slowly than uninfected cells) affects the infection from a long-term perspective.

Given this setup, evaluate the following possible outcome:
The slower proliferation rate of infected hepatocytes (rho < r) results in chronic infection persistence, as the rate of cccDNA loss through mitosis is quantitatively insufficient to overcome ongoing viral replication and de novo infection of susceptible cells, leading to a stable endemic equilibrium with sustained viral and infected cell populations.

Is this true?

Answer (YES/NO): NO